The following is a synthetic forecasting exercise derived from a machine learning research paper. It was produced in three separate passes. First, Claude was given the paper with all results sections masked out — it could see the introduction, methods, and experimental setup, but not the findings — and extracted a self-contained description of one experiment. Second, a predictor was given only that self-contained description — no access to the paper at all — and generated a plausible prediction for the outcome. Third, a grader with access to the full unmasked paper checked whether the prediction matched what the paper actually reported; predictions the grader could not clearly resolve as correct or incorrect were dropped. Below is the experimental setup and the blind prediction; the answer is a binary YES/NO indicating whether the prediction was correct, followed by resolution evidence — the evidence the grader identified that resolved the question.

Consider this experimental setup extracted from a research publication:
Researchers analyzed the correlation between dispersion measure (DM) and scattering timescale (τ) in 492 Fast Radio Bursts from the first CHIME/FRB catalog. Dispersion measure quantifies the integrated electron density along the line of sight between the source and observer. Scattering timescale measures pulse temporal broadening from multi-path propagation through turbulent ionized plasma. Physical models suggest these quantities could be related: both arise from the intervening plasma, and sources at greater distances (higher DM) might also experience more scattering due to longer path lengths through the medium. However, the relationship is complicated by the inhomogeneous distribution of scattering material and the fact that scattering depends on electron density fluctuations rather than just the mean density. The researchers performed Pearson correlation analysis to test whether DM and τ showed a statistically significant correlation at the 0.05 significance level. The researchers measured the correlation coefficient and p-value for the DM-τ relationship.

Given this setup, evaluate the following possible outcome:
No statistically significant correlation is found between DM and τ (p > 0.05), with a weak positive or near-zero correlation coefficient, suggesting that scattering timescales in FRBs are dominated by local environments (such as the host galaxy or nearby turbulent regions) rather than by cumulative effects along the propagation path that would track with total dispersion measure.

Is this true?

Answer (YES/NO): YES